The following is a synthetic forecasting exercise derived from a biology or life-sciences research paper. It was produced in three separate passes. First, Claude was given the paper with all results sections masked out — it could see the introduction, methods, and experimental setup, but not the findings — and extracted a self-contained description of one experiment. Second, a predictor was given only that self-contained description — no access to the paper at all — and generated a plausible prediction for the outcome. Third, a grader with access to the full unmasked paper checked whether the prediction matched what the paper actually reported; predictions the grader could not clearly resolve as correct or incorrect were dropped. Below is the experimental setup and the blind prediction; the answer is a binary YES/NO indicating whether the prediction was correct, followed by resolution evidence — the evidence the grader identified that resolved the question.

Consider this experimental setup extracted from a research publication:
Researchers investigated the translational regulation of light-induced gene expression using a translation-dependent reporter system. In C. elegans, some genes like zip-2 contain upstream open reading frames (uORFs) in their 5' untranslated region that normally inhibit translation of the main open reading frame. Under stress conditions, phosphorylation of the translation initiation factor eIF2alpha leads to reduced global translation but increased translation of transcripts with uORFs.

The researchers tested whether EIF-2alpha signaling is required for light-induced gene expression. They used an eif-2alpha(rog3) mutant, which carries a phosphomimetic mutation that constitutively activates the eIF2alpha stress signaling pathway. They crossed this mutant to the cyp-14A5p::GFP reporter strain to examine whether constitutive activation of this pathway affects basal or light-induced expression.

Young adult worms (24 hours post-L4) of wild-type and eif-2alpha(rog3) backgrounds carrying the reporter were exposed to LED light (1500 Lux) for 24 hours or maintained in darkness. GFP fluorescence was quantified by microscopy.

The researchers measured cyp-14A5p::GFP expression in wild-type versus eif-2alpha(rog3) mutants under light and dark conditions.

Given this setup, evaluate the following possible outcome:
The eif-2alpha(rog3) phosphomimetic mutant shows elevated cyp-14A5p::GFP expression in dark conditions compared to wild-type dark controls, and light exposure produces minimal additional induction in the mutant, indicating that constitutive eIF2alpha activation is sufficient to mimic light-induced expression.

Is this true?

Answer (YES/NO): NO